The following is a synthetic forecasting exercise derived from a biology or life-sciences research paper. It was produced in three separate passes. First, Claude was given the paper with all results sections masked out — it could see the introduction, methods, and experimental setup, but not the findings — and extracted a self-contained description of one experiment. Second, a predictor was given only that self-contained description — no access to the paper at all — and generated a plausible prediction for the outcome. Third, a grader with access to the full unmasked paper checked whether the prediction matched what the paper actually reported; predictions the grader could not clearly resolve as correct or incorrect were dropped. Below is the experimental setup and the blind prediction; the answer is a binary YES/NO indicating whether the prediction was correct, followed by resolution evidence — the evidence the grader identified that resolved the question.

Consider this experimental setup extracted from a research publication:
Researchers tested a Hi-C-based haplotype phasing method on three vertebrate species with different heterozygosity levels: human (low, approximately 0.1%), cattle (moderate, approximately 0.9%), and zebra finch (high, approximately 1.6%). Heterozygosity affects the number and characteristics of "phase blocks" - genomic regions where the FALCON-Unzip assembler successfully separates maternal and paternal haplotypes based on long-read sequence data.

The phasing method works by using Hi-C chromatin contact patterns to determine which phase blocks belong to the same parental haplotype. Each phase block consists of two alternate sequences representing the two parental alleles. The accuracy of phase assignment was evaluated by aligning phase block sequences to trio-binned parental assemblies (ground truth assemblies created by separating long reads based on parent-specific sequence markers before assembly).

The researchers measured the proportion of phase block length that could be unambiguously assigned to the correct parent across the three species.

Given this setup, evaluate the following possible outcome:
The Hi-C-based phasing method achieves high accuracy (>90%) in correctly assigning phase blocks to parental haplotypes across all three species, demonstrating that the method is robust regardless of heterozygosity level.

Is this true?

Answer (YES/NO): NO